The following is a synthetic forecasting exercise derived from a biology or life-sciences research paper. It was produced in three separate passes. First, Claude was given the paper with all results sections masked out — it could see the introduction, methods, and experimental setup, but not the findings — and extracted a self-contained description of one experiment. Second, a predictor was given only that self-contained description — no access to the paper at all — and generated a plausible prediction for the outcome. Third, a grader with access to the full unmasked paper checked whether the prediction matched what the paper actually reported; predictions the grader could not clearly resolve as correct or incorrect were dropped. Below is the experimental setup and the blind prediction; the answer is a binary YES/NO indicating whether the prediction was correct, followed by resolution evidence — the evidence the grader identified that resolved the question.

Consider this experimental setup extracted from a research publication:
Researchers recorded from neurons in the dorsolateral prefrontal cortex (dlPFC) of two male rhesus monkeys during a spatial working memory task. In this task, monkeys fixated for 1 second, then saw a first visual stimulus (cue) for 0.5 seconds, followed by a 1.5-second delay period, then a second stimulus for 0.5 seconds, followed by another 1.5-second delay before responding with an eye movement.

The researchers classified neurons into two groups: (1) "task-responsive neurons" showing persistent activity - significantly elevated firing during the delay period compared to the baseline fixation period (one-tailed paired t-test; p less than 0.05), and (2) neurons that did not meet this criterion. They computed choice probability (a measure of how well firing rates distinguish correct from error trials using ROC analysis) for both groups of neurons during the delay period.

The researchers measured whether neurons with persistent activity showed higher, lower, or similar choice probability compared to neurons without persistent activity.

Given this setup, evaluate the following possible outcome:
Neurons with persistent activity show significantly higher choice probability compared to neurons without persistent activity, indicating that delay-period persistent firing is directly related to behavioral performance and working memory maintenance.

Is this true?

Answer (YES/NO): YES